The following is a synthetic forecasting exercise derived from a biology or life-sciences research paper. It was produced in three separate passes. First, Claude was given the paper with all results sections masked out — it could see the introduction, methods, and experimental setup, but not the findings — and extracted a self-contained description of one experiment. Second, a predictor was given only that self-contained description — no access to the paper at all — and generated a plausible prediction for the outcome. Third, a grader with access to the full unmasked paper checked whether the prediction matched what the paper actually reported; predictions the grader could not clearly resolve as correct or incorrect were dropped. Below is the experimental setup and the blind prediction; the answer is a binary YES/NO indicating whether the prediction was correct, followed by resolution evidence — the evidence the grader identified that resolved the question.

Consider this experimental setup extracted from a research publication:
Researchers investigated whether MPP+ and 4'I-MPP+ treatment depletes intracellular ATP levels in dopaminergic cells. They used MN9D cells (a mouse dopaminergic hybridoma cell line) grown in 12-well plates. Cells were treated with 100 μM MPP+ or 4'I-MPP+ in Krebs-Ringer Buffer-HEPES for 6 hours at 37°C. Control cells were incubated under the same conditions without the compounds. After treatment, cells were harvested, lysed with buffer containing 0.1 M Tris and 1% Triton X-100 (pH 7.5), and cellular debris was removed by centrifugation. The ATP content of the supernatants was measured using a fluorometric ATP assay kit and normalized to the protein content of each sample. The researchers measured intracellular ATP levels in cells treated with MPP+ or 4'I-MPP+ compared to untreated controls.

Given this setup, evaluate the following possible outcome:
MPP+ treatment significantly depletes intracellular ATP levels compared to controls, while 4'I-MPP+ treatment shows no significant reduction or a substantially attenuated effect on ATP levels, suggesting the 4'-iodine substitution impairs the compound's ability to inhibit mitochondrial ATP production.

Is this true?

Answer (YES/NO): NO